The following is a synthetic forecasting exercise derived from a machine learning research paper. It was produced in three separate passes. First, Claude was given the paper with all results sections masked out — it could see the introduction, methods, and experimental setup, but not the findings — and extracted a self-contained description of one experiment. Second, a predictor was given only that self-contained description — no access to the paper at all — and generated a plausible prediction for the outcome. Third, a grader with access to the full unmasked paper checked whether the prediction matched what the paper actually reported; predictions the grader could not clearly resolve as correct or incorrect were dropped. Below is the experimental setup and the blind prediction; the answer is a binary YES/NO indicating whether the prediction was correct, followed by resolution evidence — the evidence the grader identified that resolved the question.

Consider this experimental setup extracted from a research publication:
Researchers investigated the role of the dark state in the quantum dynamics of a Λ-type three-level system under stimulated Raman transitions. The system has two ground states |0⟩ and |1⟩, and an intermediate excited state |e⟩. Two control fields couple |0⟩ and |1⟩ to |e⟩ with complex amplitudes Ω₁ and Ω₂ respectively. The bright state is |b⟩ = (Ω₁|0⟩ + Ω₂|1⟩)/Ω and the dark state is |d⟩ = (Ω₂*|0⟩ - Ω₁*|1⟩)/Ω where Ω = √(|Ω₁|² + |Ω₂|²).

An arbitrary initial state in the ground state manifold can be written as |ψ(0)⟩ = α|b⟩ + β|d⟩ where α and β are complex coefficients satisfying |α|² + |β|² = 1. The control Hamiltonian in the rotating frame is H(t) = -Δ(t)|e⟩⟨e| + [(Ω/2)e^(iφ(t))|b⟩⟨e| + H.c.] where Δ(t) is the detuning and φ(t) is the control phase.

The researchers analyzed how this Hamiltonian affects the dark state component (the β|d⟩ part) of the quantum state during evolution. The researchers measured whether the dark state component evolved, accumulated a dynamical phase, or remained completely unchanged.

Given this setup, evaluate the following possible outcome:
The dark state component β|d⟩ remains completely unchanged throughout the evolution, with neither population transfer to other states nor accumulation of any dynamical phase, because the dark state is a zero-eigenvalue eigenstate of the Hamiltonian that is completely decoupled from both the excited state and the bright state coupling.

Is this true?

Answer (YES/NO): YES